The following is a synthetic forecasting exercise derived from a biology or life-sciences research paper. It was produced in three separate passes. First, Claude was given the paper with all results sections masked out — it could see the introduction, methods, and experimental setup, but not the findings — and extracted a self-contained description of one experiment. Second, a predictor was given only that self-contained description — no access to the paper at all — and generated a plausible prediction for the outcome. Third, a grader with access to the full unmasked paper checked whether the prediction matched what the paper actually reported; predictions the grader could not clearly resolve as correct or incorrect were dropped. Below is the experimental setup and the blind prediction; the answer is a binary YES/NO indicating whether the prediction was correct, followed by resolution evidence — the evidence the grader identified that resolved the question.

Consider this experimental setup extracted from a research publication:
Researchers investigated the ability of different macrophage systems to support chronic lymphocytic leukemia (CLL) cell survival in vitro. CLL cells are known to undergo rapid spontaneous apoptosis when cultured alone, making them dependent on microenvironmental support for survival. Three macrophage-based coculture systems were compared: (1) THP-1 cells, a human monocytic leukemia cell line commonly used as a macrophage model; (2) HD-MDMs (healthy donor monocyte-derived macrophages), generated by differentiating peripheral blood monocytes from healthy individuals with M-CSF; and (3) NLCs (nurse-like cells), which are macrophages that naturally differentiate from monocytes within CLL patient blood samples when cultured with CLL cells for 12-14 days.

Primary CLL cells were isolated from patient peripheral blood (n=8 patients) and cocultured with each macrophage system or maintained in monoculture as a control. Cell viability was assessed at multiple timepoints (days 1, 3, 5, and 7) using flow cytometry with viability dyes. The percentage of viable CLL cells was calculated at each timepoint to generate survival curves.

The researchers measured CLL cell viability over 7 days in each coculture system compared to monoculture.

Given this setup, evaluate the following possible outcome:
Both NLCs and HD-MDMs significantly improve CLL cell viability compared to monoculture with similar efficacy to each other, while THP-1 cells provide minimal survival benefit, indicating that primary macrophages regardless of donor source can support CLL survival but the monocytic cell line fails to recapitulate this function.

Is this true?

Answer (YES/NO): NO